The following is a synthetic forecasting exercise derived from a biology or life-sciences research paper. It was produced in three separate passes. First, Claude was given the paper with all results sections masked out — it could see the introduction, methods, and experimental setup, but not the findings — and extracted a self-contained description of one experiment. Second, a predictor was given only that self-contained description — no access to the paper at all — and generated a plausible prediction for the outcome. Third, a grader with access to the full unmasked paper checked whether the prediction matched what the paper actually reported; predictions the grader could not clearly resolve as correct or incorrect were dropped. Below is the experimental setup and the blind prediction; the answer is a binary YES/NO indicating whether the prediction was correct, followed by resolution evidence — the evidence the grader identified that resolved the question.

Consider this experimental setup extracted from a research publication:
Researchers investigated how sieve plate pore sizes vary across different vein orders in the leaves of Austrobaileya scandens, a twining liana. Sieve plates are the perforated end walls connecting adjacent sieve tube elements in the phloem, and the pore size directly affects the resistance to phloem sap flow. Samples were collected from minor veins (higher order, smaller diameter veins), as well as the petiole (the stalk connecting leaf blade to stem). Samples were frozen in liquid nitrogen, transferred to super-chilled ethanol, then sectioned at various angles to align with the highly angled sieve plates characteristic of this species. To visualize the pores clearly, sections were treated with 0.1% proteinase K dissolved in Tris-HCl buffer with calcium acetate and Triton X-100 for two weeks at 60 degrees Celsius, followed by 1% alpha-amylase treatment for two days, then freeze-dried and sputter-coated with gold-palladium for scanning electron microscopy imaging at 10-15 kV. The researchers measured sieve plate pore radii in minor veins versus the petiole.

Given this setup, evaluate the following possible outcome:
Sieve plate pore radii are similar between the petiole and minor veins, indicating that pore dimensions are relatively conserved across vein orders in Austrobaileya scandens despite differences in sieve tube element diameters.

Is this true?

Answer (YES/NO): NO